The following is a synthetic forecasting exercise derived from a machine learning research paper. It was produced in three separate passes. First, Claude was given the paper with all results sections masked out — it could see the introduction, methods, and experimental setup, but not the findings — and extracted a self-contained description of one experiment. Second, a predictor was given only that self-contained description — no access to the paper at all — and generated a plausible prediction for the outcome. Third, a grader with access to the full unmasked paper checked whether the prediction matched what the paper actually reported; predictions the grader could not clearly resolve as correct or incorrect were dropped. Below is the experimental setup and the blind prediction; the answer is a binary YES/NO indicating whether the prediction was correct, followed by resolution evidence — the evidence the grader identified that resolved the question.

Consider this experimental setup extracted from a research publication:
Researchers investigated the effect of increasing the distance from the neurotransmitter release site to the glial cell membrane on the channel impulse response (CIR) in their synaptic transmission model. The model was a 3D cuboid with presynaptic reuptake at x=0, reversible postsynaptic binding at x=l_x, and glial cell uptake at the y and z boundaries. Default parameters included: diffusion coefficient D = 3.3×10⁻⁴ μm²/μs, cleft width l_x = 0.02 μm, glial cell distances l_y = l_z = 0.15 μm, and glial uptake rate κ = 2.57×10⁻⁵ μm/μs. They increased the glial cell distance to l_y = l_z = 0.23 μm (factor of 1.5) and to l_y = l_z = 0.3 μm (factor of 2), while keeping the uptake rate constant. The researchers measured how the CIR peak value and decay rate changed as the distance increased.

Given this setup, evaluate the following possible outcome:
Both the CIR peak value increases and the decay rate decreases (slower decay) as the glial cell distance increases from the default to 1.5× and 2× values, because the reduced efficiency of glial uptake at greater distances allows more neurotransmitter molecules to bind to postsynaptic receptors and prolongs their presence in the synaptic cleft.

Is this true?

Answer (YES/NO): YES